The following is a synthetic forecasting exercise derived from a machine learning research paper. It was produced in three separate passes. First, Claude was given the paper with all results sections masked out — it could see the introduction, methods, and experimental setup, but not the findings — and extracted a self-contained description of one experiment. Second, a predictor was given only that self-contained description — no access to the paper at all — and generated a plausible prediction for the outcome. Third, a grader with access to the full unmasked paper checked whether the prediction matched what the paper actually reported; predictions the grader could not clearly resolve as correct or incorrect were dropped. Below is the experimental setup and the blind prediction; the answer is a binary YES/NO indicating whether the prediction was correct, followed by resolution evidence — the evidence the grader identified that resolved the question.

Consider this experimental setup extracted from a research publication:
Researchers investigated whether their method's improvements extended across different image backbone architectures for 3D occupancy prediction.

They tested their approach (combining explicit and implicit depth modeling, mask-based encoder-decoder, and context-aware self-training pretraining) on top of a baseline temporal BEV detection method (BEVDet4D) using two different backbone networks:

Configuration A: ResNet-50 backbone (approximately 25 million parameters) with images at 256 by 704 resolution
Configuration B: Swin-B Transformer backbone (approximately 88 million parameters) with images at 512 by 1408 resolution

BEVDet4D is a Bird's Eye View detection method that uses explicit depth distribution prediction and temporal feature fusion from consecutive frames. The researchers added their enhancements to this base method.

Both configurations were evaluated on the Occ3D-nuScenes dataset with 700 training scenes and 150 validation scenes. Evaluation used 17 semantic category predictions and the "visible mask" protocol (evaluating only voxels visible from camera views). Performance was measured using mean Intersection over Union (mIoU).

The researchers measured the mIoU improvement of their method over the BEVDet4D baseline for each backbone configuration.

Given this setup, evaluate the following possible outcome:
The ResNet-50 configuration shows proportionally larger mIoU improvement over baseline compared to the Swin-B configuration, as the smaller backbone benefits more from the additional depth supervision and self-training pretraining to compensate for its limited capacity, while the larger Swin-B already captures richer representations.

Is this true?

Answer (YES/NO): YES